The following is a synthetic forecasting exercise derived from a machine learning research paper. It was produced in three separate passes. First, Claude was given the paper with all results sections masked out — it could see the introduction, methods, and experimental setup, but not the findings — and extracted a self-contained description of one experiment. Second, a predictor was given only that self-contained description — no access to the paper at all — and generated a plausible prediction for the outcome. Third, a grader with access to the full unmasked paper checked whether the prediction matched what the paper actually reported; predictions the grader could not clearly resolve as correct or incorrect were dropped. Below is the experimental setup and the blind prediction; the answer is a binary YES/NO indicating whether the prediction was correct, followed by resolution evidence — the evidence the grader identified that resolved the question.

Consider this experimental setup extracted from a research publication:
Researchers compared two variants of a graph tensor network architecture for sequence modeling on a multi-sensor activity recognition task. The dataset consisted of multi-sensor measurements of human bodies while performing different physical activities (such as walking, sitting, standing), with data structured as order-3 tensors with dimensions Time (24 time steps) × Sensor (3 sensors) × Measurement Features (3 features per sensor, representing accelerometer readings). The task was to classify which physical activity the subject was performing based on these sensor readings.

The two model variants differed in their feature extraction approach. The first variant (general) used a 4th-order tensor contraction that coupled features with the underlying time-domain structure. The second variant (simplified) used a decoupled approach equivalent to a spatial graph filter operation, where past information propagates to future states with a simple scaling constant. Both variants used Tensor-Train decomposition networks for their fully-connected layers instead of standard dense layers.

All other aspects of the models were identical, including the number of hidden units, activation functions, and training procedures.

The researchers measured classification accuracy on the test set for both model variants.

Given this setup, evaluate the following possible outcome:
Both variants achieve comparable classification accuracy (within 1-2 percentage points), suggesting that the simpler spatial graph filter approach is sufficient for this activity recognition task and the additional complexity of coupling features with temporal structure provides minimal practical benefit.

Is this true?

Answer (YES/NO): YES